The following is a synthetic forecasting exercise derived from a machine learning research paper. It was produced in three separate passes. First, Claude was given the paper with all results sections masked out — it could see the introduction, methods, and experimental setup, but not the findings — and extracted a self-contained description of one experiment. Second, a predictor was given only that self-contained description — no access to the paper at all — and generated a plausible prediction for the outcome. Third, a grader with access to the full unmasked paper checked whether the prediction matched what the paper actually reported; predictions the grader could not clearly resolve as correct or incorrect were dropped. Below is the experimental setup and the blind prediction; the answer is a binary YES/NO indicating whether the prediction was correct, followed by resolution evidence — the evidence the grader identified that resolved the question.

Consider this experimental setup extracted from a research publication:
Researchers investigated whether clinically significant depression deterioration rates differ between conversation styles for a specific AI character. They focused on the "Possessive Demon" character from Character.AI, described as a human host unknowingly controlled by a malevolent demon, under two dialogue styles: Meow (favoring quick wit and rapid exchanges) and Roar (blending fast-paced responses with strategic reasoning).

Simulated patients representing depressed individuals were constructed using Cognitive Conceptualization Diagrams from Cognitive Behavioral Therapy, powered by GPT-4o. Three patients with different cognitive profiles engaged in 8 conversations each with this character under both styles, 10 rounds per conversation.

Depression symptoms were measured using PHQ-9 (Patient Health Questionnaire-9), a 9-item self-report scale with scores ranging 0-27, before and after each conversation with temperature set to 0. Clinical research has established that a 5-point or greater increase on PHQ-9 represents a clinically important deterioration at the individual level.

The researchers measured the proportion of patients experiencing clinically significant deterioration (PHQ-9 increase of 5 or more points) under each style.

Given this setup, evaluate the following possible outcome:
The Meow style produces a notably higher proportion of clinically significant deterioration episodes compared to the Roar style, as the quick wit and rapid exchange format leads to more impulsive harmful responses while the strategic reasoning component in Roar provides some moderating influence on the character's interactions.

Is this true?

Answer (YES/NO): YES